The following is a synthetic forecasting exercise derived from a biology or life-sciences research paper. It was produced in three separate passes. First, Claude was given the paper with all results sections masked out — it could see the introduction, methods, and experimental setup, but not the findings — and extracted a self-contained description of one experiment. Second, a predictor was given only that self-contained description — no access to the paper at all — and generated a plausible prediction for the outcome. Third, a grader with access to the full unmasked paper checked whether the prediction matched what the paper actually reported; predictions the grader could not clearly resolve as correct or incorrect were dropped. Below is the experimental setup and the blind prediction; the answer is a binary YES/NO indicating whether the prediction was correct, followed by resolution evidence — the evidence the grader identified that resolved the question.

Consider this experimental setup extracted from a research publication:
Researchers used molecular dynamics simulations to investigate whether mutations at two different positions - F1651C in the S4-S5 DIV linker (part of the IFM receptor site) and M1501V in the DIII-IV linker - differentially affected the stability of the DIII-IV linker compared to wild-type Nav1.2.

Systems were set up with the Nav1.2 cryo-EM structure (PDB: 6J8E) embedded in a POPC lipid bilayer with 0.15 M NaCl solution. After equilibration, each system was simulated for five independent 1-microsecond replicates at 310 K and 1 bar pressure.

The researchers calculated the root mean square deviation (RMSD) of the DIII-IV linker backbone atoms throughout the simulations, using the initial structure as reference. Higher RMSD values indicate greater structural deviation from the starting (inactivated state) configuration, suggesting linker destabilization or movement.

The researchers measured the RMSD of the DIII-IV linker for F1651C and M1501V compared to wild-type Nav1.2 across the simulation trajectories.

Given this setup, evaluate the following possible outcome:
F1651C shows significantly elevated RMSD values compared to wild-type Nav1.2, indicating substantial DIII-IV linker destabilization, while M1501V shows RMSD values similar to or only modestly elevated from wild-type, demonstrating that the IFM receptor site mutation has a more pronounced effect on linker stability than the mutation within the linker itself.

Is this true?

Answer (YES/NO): NO